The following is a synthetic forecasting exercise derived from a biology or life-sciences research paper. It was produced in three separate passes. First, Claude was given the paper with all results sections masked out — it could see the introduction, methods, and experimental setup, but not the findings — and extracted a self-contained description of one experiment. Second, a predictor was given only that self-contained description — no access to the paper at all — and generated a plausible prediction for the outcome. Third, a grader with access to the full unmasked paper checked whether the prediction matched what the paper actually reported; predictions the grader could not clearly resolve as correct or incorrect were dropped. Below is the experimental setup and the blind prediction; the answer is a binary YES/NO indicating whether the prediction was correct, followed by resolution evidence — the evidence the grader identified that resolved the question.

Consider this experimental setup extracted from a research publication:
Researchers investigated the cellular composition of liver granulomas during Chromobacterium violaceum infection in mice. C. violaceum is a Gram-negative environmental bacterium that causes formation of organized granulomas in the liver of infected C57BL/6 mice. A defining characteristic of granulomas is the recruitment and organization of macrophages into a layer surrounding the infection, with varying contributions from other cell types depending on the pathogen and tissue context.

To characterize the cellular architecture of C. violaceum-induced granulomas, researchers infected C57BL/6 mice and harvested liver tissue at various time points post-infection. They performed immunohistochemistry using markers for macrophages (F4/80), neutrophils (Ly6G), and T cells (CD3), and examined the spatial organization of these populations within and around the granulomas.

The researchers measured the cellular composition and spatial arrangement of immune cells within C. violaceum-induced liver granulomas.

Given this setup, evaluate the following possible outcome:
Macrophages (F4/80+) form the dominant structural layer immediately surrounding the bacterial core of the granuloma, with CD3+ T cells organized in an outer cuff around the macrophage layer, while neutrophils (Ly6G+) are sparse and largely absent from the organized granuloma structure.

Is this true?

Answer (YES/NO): NO